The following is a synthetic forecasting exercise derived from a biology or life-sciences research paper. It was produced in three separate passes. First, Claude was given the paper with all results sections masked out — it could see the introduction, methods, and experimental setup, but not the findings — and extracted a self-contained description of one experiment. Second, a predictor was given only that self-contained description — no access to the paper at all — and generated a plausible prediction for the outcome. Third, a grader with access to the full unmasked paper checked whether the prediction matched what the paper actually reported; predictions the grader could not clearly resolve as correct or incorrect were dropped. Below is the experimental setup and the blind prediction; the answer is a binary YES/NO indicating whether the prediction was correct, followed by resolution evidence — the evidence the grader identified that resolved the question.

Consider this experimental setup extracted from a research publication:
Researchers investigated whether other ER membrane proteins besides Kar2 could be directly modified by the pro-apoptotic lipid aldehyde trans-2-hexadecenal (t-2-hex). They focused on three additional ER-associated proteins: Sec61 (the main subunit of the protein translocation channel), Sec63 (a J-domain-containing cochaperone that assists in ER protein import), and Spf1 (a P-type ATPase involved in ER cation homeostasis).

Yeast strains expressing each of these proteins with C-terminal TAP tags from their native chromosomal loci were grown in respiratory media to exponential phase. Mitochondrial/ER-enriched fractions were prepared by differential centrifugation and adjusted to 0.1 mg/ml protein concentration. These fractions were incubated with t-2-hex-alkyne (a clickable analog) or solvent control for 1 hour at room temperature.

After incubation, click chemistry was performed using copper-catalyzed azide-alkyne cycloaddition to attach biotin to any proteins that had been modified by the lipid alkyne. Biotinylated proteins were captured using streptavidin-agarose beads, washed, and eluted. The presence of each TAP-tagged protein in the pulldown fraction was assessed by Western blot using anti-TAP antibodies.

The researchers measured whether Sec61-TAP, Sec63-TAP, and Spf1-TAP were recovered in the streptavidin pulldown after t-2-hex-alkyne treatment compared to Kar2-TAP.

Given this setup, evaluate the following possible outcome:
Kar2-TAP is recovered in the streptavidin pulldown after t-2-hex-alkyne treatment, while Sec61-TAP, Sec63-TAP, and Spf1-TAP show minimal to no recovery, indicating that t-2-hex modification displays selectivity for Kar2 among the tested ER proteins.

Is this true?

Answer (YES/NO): YES